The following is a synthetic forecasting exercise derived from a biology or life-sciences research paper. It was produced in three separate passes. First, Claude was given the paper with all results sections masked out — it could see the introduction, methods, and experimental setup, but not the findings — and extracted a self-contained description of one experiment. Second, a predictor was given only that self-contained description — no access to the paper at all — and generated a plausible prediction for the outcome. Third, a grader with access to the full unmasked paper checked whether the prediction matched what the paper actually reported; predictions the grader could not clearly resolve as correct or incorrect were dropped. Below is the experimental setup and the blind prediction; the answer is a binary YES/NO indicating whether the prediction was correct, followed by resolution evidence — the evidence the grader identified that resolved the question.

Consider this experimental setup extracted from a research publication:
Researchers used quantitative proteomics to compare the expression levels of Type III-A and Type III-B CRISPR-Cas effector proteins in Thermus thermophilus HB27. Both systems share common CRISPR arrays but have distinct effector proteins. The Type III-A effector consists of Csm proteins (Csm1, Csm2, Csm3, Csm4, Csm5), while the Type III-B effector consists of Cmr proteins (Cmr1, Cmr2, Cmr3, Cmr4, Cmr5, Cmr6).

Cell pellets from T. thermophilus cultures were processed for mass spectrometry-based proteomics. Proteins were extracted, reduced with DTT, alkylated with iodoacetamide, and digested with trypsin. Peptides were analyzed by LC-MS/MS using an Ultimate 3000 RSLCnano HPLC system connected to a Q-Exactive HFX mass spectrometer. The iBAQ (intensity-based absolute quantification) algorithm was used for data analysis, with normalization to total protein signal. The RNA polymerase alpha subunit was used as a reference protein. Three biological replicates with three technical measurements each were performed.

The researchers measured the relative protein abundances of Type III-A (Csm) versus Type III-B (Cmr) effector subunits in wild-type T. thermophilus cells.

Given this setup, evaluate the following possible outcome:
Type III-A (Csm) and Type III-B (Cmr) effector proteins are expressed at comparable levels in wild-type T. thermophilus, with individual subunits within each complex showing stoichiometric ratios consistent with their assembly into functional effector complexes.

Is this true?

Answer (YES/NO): NO